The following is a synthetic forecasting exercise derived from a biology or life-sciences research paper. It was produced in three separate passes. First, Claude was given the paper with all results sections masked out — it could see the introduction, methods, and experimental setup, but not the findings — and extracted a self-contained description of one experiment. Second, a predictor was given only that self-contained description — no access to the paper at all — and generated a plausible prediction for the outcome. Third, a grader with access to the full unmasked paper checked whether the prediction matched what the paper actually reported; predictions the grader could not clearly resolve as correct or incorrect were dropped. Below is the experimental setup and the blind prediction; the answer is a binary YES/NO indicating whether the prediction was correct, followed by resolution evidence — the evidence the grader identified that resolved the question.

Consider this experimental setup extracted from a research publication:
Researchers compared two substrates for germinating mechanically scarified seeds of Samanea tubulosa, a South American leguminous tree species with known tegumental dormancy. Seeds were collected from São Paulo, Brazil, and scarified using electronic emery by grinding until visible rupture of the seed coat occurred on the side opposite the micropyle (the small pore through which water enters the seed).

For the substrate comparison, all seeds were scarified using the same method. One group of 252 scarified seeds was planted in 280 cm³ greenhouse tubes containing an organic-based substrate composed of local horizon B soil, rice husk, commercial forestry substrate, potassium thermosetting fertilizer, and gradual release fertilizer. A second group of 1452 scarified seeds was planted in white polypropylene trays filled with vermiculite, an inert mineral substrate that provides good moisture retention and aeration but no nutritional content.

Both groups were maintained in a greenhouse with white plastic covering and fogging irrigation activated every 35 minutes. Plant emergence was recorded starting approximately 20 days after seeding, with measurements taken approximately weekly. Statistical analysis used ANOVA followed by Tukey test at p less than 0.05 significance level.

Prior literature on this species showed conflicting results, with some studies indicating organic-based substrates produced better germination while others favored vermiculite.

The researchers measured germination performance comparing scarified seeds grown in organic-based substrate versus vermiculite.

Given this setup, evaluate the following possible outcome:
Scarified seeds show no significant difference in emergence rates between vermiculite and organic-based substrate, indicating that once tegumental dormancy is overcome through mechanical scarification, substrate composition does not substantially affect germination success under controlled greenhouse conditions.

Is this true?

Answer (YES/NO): NO